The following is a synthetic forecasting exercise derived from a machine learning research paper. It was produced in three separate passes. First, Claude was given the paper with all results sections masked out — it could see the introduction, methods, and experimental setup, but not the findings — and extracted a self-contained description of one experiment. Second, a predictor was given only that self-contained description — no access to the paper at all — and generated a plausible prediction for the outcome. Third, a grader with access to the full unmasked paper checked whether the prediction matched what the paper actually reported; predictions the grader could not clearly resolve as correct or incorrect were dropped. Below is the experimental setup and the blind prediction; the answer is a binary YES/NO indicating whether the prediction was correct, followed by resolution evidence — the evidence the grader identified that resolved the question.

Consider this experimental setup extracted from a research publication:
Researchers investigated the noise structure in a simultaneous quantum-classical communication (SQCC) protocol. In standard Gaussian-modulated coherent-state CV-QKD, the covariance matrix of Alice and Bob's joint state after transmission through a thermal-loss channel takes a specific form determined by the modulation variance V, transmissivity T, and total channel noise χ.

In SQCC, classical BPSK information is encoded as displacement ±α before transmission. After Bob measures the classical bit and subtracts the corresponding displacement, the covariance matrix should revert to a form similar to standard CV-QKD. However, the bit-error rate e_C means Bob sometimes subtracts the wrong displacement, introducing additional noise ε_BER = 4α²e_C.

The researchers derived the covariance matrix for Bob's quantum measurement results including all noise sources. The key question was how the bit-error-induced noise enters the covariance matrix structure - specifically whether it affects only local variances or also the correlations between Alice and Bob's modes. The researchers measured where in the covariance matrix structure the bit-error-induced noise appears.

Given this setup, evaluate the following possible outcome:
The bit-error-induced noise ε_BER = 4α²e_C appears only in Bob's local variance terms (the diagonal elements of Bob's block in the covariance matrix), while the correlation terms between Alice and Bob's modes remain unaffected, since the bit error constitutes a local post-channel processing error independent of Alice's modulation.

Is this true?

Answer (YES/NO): YES